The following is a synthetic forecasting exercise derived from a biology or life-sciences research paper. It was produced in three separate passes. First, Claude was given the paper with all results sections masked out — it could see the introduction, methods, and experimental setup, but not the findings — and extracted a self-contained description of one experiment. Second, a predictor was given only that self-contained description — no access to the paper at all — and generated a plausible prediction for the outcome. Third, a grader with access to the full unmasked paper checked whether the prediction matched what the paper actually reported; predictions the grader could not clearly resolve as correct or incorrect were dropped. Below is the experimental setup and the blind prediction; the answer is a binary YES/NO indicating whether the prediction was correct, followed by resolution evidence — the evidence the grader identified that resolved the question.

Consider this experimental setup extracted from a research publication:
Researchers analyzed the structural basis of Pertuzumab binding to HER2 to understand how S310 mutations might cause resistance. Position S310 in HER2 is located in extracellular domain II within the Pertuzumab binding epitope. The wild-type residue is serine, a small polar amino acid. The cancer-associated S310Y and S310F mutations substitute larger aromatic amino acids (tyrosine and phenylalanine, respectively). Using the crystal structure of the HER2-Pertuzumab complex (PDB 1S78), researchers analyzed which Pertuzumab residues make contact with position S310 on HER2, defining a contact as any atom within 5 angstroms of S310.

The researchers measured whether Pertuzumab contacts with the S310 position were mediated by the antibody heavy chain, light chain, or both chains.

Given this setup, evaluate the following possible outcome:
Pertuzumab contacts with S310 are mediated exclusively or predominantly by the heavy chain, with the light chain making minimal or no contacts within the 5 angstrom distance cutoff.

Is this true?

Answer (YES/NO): YES